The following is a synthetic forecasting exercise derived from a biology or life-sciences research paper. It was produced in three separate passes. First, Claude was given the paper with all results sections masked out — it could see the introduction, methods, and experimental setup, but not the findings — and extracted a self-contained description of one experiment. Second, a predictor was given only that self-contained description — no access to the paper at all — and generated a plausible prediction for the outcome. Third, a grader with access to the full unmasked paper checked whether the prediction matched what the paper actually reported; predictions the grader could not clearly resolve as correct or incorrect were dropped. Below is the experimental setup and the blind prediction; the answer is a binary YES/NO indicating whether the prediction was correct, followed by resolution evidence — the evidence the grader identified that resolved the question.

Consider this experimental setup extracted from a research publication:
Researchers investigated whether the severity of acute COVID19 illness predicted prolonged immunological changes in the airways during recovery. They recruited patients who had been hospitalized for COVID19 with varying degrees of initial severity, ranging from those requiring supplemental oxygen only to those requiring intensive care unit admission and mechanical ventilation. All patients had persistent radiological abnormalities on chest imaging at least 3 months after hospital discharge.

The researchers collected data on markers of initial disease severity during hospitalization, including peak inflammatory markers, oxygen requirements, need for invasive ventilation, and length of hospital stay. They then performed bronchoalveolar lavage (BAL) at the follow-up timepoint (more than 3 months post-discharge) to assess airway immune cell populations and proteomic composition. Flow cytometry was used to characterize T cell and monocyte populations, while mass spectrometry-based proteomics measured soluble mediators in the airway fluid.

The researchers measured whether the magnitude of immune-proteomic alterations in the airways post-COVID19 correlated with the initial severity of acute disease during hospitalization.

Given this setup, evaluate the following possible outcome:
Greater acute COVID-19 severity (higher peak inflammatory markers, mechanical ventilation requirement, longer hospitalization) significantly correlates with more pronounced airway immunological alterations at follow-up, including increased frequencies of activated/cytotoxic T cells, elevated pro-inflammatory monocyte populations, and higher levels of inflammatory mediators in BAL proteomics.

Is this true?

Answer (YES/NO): NO